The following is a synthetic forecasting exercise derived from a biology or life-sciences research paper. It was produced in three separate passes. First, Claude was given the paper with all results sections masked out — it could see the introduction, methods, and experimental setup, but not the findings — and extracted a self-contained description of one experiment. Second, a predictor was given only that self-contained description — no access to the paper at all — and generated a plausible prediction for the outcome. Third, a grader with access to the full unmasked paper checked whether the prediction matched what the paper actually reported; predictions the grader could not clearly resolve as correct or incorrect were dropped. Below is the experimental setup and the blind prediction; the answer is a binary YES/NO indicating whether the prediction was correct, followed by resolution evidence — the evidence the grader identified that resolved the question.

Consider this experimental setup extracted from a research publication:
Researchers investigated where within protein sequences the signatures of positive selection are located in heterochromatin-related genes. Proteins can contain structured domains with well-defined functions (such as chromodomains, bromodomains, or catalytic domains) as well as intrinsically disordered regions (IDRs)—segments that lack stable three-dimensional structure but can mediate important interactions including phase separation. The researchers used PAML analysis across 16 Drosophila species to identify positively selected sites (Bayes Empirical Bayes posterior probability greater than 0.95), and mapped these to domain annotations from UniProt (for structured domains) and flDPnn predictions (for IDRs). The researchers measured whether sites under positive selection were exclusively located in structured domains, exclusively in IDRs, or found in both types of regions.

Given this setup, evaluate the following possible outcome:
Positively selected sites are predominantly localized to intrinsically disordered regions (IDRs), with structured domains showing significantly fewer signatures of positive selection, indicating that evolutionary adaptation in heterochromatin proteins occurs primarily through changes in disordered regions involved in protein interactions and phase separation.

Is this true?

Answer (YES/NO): NO